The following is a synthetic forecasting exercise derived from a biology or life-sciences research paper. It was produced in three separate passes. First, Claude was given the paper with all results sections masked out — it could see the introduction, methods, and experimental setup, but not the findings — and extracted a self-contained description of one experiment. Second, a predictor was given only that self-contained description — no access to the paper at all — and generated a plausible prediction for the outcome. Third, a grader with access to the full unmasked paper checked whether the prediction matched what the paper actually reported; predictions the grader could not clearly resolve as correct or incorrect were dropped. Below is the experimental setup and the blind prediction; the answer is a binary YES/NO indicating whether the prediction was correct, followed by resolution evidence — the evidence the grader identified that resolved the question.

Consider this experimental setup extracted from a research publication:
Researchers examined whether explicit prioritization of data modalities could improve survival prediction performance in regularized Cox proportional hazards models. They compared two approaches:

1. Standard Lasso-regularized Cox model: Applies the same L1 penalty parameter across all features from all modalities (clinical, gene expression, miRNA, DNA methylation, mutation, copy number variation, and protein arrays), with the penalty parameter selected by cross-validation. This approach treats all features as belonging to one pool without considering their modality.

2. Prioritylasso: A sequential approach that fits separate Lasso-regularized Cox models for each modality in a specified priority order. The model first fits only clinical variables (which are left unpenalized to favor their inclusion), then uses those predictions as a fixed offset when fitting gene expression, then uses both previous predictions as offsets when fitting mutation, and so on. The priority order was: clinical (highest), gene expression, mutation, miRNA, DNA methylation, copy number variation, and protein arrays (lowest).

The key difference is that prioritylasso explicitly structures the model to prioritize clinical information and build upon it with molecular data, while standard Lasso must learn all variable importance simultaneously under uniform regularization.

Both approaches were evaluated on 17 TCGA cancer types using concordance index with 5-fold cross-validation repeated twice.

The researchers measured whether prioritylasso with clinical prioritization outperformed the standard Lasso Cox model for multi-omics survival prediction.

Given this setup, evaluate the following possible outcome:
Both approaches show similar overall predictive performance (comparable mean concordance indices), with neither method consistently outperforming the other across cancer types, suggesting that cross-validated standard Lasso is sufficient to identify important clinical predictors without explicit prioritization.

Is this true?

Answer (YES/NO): NO